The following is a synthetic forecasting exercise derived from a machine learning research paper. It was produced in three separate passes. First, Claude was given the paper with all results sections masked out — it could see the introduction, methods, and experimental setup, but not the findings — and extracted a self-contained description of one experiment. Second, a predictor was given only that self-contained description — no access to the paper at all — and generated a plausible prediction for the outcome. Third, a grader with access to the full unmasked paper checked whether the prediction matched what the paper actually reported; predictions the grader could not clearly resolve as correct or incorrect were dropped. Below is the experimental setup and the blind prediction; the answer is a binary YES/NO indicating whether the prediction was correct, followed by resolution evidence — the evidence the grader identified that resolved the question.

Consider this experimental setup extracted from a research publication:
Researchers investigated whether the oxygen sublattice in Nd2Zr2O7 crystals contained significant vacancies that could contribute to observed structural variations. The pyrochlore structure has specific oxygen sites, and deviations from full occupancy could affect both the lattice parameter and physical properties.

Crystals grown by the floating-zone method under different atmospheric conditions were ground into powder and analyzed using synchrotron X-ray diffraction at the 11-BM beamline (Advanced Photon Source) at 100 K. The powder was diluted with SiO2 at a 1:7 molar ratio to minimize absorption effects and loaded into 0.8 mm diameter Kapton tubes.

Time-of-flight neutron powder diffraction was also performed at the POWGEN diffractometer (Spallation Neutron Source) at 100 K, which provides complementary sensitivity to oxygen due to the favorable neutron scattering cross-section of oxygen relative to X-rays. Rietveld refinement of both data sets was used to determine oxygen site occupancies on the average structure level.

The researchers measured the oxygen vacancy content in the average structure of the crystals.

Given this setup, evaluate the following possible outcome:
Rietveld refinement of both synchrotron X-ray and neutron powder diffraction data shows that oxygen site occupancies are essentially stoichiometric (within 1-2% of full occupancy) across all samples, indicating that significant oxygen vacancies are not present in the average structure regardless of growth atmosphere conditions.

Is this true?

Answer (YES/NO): YES